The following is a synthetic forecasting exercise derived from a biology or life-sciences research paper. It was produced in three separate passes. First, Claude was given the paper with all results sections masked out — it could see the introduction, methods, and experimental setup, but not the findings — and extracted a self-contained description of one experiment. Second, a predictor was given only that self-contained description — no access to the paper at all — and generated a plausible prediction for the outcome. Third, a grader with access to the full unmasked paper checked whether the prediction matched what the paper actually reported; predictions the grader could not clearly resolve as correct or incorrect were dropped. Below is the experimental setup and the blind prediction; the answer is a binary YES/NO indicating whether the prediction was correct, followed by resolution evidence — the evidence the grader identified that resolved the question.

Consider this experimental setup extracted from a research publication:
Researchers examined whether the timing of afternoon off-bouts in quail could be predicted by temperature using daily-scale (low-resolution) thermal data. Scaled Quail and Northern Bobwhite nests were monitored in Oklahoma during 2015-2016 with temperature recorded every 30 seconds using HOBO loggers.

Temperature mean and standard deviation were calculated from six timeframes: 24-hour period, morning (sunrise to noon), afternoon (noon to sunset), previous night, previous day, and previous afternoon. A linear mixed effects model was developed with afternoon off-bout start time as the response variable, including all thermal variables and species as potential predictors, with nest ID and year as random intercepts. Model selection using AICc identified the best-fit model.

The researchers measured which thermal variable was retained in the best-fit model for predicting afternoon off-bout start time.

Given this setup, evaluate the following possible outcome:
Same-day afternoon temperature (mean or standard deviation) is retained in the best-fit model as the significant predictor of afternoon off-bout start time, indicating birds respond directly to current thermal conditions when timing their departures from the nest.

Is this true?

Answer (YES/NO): YES